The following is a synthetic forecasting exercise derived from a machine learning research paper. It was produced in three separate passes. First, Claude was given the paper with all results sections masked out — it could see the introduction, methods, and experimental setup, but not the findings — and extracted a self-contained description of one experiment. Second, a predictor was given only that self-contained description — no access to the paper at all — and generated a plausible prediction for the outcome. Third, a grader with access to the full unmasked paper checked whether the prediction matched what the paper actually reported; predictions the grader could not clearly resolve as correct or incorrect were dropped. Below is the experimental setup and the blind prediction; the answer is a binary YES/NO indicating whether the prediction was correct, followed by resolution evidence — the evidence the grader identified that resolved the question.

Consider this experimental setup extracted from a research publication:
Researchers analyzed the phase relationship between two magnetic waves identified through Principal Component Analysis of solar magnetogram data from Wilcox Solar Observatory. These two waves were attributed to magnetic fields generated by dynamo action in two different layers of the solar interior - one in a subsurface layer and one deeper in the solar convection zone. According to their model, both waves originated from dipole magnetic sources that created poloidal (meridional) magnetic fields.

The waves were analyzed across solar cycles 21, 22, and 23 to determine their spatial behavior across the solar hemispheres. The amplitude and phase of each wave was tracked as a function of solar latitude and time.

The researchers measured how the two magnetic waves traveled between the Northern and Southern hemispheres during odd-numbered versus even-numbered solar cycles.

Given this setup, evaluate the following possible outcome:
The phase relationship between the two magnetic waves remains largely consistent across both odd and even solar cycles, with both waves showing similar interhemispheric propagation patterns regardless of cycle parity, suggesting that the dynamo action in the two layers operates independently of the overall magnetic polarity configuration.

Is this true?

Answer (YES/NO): NO